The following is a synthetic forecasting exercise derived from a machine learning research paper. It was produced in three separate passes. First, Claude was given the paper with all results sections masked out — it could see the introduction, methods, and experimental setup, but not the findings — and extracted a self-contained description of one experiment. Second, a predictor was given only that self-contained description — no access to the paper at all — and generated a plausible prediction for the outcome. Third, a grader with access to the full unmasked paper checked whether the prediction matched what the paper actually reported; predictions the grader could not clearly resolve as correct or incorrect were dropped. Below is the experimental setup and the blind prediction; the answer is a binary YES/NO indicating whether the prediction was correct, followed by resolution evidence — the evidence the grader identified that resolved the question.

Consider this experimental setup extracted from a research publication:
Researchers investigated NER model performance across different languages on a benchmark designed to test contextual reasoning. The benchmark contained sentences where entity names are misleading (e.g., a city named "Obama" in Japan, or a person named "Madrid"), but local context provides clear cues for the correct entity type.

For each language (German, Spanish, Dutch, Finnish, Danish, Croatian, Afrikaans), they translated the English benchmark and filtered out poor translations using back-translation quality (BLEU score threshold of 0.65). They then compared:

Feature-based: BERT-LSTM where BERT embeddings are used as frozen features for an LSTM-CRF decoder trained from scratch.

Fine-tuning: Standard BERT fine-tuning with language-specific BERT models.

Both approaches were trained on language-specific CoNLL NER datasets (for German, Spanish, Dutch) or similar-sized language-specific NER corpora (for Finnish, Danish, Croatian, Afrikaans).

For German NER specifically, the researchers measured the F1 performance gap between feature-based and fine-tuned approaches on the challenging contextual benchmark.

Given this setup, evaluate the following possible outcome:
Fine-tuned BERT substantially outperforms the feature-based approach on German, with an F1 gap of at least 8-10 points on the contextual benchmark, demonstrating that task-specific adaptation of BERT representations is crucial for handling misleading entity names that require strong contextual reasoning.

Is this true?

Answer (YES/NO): YES